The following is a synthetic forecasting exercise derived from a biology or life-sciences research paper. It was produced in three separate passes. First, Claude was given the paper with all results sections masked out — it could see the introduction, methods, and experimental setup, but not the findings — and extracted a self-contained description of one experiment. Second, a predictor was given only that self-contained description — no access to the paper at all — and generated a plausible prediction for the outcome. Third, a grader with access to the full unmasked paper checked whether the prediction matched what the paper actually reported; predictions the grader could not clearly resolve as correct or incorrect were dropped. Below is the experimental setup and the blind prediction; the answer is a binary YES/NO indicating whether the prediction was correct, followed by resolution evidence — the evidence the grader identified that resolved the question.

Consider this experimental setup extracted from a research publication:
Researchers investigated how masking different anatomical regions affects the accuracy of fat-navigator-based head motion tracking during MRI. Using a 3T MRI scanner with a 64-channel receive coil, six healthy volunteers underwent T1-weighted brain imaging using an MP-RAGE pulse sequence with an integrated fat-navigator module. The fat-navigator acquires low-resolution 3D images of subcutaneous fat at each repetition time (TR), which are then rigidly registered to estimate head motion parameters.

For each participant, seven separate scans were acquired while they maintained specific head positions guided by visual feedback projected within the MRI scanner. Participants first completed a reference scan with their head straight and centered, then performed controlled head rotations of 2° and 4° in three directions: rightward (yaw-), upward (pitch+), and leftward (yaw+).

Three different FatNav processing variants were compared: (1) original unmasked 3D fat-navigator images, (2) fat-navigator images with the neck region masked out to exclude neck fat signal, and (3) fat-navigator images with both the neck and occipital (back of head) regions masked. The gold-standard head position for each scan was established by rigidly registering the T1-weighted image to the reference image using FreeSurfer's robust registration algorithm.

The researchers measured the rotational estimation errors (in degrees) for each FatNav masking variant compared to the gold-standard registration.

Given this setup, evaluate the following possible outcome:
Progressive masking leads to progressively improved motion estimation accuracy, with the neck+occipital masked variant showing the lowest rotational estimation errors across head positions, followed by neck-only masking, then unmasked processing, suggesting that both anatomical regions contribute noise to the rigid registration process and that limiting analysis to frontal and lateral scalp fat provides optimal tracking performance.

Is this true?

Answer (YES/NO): NO